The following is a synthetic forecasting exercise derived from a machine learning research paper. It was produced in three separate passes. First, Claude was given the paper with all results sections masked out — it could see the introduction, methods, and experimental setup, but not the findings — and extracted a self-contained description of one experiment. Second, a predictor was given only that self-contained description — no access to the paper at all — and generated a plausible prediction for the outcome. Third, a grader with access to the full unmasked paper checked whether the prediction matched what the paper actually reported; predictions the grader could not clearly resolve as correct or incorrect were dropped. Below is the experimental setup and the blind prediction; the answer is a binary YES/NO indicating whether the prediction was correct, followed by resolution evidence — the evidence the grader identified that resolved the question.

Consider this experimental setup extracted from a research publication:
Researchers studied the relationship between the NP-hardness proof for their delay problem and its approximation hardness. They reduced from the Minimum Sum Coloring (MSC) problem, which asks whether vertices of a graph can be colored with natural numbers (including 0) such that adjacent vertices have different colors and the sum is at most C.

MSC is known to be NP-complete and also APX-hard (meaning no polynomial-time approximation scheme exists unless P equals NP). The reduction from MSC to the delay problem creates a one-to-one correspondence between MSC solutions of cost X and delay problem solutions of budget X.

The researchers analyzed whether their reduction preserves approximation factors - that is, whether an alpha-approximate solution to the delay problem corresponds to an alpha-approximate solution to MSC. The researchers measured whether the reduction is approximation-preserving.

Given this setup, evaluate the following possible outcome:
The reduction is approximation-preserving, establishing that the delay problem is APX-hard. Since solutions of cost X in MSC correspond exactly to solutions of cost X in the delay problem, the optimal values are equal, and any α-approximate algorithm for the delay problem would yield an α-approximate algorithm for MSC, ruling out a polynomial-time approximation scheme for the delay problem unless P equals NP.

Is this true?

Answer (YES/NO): YES